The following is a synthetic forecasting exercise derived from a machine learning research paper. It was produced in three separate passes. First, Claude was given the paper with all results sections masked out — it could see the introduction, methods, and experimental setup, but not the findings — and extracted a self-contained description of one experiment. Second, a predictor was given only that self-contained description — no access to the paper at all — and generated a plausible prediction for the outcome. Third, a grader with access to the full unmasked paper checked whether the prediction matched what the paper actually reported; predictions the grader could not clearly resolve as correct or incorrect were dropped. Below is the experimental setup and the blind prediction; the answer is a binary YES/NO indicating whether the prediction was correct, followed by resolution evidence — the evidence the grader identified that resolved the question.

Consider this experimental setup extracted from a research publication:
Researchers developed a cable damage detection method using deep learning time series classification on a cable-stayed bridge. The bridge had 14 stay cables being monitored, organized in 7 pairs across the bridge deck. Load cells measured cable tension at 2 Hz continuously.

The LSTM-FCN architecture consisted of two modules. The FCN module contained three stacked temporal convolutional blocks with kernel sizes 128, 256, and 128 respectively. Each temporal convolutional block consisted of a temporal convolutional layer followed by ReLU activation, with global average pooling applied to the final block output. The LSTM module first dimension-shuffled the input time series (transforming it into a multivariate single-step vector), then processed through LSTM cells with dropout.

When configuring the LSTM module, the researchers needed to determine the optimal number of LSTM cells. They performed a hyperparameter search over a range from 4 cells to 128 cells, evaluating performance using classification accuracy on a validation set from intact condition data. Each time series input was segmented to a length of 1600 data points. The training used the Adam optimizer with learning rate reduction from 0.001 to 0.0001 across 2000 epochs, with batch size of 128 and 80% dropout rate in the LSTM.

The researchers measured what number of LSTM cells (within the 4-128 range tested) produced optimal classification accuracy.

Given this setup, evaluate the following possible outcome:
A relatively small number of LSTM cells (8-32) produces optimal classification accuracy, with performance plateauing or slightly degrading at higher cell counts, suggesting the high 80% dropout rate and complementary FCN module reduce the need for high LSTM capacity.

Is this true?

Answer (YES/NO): YES